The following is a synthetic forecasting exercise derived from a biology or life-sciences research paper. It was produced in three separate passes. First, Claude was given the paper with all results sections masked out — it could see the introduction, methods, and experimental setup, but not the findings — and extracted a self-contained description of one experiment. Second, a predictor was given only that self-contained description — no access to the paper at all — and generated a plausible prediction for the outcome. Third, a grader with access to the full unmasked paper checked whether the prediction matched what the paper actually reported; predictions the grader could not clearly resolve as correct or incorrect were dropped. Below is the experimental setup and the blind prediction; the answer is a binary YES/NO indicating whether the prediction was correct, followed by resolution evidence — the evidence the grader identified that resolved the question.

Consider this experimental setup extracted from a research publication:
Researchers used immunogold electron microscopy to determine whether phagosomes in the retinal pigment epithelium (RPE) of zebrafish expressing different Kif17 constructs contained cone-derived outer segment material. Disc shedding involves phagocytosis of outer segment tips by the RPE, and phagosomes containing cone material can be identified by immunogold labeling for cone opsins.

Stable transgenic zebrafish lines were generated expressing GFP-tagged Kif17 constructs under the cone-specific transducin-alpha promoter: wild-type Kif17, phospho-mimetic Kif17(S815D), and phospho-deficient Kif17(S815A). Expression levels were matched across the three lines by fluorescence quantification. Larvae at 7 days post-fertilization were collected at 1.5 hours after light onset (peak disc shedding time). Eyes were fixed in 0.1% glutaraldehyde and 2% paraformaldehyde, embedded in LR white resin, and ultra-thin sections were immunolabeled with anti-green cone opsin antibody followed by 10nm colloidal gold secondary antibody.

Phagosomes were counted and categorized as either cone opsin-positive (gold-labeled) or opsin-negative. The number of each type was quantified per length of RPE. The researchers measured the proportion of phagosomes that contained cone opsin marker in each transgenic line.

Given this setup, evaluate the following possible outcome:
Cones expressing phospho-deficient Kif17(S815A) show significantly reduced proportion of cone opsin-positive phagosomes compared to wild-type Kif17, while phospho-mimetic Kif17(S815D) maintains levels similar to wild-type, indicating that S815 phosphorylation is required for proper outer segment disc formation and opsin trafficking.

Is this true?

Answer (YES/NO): NO